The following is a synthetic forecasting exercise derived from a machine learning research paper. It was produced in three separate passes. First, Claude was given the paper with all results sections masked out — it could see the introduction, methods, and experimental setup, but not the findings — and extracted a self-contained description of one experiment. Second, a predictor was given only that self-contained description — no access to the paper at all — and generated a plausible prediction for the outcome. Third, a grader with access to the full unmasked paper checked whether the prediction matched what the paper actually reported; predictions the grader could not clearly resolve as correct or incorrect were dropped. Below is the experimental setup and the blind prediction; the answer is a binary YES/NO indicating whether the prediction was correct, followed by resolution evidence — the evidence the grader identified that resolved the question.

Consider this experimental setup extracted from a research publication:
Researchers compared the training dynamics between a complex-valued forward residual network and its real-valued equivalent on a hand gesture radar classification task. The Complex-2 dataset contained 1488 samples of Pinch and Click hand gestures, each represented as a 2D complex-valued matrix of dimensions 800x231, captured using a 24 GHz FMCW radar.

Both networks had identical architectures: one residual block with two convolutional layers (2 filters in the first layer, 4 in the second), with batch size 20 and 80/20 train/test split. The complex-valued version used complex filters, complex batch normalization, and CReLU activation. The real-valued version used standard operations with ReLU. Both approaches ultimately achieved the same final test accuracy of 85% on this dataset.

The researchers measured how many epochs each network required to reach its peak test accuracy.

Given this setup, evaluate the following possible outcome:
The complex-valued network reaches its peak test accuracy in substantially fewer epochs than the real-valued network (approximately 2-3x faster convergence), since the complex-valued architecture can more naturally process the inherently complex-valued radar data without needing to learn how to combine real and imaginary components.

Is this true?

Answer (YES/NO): YES